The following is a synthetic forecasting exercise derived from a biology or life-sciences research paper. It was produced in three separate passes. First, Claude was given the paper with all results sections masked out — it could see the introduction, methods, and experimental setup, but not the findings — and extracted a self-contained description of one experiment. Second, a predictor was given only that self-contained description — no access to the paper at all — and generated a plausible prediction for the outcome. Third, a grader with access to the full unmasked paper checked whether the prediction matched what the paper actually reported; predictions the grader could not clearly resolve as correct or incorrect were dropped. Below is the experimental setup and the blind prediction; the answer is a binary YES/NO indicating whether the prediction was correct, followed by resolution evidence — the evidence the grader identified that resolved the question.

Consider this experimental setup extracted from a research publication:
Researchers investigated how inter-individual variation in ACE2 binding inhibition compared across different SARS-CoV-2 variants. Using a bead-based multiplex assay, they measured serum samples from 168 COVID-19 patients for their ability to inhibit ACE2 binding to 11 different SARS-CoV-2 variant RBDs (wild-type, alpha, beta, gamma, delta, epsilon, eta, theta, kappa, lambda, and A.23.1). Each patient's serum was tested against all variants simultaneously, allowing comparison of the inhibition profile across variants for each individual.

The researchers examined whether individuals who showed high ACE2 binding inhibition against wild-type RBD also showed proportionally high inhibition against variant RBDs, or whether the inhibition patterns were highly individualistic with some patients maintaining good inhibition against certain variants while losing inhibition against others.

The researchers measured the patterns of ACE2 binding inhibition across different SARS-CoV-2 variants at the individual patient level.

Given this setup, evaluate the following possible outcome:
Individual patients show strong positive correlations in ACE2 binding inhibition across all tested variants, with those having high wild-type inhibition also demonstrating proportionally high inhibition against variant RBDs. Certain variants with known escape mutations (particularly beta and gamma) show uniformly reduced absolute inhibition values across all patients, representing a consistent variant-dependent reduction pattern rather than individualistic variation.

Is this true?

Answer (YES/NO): NO